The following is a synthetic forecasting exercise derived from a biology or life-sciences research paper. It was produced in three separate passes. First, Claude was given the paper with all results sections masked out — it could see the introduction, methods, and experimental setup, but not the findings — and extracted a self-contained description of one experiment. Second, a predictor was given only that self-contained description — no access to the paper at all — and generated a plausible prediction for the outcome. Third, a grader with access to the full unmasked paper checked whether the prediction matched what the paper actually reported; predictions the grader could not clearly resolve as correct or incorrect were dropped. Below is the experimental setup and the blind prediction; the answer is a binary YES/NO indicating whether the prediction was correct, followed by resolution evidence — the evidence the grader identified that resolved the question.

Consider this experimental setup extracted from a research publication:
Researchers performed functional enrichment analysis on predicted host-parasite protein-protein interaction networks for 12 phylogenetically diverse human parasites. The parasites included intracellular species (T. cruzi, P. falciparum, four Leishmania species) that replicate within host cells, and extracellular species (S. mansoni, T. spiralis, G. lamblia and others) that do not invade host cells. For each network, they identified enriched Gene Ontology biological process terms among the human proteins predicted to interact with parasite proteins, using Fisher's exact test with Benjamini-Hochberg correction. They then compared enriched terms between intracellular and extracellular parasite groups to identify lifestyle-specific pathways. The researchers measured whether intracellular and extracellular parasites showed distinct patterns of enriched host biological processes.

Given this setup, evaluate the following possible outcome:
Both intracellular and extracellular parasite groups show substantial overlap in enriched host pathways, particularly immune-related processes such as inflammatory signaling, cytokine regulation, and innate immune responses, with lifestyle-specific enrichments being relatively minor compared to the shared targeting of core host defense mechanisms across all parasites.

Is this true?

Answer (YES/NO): NO